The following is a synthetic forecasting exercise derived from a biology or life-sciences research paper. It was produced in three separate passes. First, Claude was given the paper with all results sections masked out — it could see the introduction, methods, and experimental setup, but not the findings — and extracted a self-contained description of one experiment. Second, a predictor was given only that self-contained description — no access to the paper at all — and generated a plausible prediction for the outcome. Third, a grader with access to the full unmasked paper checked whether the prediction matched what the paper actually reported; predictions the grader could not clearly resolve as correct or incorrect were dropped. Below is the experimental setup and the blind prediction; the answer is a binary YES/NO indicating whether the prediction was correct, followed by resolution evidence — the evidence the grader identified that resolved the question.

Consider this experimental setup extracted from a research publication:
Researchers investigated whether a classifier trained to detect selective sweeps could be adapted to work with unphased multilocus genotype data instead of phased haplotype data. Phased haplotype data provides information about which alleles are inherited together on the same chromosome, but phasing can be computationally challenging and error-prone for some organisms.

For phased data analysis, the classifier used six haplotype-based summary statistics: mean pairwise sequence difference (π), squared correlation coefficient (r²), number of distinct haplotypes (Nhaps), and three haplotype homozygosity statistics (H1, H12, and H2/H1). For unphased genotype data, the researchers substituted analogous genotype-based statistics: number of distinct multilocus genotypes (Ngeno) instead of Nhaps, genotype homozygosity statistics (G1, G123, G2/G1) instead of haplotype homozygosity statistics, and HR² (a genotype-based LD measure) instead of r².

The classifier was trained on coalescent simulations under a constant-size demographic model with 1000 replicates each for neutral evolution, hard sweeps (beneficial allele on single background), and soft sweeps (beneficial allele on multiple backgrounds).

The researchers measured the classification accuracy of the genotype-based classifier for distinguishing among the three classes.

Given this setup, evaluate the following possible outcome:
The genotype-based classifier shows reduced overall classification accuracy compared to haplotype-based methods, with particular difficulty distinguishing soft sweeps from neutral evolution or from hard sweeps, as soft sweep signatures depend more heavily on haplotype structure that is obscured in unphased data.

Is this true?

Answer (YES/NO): NO